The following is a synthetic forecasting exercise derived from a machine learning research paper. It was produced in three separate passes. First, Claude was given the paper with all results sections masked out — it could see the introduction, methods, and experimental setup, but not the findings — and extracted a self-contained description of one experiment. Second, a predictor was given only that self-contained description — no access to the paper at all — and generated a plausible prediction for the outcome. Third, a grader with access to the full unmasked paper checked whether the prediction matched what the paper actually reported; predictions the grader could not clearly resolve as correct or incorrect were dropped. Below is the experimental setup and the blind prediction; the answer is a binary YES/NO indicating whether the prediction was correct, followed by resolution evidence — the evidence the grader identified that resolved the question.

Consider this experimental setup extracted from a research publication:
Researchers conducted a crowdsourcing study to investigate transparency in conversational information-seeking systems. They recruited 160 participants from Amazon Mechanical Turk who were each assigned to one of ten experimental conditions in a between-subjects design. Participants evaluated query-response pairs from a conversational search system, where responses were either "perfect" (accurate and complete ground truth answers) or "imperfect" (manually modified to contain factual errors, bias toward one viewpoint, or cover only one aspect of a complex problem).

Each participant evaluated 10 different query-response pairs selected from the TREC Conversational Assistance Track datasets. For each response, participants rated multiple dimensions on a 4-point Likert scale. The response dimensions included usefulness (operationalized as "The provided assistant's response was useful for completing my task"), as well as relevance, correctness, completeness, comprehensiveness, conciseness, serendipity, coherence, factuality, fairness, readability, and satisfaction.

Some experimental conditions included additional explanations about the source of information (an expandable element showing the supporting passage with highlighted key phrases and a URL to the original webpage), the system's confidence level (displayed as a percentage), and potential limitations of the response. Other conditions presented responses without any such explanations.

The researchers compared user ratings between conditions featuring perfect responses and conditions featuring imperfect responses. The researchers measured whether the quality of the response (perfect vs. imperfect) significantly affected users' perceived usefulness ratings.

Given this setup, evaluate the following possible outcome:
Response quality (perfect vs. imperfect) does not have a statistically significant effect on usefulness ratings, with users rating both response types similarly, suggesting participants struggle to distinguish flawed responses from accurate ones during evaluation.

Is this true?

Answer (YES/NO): YES